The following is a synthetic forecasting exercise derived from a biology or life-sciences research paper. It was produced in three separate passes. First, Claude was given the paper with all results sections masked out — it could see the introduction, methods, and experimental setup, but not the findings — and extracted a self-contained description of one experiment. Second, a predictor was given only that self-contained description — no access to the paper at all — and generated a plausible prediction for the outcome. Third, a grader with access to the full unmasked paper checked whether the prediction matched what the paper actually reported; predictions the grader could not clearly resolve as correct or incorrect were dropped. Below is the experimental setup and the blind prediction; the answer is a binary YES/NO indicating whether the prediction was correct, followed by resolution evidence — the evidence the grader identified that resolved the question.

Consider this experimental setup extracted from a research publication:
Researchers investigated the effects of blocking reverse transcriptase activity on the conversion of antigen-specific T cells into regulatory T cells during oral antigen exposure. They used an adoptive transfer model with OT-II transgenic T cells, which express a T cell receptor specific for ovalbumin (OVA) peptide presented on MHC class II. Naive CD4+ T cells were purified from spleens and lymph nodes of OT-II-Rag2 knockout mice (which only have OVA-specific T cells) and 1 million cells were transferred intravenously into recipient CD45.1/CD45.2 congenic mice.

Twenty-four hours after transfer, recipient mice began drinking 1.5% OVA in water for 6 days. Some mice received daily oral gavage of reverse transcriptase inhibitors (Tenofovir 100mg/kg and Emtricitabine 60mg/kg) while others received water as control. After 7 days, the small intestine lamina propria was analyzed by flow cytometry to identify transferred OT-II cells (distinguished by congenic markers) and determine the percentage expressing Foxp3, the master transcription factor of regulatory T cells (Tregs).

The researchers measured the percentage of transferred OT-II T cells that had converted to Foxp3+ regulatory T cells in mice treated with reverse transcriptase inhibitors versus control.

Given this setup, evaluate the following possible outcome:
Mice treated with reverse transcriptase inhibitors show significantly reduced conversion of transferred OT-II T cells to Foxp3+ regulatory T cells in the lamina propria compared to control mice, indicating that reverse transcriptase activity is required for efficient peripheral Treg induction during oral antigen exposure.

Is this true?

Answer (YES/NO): NO